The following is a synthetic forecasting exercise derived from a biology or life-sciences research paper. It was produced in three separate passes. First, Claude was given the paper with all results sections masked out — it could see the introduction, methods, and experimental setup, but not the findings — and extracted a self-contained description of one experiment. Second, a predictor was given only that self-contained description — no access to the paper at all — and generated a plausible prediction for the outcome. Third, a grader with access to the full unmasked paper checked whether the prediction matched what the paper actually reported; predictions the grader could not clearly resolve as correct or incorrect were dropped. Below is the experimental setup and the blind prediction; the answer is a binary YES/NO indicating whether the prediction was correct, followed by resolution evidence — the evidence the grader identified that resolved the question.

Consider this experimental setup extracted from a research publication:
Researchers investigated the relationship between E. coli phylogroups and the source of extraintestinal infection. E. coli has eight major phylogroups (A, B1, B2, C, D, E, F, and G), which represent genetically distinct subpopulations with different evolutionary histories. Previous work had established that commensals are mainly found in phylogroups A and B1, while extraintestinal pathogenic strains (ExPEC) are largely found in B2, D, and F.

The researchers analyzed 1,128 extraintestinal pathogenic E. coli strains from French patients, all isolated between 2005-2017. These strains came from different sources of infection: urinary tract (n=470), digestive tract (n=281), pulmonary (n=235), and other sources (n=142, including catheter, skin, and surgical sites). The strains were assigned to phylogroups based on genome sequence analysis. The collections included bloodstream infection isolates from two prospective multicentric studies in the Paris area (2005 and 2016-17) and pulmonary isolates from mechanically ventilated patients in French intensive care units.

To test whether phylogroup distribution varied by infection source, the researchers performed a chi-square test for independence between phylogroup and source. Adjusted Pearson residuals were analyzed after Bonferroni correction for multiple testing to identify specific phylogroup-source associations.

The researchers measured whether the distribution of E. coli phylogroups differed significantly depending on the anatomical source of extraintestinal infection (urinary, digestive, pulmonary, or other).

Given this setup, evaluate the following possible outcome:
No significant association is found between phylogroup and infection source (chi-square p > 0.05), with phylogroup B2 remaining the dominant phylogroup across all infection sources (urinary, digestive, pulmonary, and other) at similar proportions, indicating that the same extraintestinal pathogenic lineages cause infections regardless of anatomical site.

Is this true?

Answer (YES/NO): NO